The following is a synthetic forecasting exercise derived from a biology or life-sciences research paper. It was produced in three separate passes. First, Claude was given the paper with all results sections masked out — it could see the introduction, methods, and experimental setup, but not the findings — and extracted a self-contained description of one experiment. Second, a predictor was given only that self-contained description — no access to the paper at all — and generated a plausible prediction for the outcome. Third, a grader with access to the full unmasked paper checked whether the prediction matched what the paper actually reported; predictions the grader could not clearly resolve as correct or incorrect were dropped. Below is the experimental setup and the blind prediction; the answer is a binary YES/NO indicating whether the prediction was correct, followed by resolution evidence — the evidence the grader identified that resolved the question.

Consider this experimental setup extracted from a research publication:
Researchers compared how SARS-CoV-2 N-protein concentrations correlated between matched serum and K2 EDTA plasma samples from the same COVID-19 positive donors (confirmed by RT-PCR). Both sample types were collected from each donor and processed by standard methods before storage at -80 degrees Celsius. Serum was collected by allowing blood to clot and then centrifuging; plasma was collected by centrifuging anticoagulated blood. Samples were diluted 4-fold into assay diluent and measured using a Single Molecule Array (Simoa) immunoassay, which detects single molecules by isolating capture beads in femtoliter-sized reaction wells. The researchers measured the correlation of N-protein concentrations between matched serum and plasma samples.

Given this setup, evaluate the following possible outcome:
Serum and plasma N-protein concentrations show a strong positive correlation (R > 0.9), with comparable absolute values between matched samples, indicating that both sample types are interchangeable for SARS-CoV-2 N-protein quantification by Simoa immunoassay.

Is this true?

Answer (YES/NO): YES